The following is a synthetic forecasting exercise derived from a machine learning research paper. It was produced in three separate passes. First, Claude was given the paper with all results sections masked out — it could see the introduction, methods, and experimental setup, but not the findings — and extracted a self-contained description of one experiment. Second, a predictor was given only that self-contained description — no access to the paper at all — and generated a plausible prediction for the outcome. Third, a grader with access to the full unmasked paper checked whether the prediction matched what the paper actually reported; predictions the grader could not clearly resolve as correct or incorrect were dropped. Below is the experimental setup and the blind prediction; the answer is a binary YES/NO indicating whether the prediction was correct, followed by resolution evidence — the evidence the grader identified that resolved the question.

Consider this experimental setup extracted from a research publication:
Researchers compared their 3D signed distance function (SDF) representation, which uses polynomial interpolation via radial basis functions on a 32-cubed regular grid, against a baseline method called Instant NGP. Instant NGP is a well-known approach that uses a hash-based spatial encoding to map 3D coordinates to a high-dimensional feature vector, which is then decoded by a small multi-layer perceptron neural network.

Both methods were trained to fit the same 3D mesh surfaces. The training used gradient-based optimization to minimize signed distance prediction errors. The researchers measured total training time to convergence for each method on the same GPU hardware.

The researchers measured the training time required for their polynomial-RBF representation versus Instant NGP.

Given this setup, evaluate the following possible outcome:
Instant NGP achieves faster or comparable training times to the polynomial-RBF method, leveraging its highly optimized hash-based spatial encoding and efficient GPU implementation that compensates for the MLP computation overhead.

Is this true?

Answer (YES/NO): YES